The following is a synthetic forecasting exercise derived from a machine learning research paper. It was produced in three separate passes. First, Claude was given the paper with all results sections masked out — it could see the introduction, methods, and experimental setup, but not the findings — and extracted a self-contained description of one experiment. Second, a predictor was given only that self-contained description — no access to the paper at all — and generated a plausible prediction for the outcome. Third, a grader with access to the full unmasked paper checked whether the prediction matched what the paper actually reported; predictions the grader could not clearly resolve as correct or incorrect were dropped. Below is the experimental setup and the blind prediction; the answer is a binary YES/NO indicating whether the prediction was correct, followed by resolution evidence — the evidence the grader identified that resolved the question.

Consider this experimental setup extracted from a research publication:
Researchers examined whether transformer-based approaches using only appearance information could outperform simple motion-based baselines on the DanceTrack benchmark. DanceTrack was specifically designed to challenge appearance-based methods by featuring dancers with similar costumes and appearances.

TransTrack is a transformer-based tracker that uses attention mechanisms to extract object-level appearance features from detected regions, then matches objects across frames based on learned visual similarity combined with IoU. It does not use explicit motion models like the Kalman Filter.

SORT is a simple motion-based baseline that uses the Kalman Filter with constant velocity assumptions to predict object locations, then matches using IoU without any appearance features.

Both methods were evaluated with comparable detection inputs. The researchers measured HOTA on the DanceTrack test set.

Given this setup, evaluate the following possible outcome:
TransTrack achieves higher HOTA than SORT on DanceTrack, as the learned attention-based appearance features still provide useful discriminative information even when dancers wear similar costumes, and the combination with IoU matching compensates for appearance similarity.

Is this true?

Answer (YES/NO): NO